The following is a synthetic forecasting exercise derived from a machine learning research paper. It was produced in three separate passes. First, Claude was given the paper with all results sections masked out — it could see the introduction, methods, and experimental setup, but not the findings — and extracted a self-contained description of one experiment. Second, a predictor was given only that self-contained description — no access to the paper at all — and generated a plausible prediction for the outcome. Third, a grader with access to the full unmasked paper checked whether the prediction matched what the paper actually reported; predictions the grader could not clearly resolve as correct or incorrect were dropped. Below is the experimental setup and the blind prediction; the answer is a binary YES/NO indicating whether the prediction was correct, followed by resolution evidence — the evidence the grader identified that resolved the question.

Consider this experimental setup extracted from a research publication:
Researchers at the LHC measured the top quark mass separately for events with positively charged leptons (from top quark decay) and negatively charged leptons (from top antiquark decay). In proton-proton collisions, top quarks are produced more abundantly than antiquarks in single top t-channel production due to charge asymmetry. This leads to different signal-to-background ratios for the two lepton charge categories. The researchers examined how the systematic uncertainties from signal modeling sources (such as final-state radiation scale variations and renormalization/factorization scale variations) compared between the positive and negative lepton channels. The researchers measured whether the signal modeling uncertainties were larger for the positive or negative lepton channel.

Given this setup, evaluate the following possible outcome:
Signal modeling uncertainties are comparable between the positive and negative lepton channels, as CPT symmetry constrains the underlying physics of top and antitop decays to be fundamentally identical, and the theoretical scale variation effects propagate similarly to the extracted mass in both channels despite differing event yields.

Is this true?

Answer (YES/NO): NO